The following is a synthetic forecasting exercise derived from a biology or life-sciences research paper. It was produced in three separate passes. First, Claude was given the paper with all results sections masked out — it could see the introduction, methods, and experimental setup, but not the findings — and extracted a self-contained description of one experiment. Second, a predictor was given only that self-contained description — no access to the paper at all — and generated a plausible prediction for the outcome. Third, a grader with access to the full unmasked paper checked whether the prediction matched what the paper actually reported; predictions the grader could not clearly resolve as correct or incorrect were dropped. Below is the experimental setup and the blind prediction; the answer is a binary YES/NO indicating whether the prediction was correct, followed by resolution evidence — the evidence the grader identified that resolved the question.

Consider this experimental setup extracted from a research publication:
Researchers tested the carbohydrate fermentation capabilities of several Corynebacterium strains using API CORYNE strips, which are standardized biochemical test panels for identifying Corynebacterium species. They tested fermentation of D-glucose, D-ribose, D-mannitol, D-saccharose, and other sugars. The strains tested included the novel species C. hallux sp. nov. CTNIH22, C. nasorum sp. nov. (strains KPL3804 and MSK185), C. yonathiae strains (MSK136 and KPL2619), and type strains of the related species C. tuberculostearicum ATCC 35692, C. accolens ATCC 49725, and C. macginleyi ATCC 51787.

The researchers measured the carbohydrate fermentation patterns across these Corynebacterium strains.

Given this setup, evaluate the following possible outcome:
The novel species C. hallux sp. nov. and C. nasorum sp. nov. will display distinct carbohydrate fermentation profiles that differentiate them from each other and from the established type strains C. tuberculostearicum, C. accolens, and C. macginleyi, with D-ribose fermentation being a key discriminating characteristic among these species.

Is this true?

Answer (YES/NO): NO